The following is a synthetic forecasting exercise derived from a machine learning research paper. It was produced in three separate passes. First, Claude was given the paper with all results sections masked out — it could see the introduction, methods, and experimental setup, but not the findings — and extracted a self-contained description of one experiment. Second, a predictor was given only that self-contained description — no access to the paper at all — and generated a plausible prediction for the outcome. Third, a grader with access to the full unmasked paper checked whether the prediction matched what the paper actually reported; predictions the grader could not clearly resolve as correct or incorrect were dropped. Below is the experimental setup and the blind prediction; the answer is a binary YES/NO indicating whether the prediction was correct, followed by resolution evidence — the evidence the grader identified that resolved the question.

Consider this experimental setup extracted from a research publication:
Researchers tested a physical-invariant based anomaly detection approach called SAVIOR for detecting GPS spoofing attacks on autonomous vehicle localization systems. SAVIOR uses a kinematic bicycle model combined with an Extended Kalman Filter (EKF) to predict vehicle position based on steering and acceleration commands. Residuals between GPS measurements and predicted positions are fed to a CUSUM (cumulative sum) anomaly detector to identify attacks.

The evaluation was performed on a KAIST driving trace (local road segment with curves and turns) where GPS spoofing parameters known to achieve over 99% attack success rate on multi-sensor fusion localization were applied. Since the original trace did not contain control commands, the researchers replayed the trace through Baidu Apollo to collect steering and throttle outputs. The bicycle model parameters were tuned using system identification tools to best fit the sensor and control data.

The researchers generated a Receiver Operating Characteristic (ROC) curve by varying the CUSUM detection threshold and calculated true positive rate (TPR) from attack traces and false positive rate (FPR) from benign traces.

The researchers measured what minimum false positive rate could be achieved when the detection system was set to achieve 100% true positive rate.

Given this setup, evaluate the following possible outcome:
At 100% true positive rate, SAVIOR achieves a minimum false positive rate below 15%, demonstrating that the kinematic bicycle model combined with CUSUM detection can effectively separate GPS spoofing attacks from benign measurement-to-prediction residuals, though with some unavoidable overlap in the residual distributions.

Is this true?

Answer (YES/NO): NO